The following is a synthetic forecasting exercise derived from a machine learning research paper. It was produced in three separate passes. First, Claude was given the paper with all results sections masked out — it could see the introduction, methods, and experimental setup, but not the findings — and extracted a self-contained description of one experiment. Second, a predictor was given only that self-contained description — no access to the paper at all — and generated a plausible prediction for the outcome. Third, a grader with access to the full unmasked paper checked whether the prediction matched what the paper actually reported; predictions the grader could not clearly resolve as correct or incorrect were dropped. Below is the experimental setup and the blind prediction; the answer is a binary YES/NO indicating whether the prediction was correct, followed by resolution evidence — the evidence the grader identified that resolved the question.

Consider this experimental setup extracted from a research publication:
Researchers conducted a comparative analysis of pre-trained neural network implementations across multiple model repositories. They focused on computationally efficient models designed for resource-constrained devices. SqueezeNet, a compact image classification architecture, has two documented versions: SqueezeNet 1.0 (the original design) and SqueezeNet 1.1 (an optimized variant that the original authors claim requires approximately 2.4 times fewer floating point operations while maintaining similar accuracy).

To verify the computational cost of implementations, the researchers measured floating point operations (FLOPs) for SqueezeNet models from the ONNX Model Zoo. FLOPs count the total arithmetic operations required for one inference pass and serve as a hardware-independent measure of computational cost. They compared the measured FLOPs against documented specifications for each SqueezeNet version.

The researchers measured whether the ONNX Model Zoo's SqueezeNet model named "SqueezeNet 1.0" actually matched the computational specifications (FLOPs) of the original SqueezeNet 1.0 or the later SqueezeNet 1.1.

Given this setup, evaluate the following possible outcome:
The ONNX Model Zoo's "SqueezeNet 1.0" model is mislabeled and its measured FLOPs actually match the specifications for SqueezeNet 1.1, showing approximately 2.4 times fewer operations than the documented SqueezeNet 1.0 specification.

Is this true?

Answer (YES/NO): YES